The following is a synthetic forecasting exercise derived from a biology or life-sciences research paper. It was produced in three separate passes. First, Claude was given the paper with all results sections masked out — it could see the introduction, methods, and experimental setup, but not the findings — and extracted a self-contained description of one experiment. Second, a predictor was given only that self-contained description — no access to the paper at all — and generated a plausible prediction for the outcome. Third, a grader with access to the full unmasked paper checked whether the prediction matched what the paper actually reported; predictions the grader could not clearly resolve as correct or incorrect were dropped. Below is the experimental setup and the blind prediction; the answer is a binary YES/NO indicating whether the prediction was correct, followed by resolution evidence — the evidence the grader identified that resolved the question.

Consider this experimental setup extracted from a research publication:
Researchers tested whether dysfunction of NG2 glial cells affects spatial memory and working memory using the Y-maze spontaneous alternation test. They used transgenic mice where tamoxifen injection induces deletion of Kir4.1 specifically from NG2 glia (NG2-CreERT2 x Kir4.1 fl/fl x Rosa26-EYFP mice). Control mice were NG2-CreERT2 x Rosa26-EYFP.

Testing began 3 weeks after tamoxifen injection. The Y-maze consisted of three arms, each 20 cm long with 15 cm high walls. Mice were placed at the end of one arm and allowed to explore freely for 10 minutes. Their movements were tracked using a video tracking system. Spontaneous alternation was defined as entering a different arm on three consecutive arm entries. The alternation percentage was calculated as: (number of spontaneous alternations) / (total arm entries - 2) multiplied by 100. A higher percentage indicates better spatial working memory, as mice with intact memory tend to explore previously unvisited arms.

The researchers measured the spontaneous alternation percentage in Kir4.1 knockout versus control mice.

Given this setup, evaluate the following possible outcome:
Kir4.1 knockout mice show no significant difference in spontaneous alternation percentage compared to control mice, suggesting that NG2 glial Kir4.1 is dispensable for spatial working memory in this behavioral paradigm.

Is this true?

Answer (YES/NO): YES